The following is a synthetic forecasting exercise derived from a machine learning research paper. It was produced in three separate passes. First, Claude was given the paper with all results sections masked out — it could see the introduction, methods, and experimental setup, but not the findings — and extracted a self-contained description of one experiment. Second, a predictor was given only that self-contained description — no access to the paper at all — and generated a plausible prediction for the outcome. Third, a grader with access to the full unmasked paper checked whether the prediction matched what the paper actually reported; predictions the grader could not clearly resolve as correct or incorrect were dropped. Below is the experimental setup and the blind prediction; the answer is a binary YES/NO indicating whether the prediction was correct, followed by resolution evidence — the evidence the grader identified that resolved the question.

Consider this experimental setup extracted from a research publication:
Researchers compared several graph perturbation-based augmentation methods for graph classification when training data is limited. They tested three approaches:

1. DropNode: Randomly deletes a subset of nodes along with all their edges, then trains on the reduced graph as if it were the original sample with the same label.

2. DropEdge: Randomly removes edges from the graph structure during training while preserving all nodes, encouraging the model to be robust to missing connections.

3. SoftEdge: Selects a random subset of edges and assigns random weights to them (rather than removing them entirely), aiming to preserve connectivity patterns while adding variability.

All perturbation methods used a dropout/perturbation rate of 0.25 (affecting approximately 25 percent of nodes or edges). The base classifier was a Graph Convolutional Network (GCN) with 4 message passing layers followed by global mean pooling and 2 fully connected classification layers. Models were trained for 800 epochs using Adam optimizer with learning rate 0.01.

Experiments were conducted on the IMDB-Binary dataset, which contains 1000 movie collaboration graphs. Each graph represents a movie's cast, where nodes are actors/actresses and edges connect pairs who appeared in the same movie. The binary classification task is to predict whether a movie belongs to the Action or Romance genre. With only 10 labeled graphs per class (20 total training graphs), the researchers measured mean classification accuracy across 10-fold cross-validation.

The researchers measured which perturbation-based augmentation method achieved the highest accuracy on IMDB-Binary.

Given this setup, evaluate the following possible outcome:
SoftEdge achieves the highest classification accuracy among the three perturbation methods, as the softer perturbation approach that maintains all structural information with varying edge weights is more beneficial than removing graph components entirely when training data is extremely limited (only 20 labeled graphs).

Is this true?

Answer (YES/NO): NO